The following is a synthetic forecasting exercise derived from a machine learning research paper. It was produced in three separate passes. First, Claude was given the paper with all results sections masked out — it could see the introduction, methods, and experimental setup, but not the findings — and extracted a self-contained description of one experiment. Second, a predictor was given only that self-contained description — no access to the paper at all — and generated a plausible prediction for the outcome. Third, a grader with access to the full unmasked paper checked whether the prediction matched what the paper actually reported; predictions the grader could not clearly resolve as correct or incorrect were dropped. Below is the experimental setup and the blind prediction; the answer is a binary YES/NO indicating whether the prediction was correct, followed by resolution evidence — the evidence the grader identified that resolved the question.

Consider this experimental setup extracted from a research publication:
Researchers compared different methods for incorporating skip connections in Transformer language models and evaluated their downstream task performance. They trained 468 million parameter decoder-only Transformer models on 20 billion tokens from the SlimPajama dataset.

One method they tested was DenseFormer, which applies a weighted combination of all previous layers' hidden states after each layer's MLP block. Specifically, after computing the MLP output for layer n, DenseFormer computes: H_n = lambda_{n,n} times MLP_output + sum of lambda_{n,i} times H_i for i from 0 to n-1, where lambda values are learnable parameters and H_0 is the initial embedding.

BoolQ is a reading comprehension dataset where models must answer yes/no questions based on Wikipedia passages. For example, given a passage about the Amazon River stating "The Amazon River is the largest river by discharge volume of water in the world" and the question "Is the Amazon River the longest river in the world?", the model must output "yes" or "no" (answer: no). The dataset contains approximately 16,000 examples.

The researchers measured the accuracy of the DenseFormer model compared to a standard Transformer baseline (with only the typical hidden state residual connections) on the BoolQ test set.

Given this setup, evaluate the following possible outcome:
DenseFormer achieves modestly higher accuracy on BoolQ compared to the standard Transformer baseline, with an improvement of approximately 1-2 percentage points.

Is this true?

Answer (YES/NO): NO